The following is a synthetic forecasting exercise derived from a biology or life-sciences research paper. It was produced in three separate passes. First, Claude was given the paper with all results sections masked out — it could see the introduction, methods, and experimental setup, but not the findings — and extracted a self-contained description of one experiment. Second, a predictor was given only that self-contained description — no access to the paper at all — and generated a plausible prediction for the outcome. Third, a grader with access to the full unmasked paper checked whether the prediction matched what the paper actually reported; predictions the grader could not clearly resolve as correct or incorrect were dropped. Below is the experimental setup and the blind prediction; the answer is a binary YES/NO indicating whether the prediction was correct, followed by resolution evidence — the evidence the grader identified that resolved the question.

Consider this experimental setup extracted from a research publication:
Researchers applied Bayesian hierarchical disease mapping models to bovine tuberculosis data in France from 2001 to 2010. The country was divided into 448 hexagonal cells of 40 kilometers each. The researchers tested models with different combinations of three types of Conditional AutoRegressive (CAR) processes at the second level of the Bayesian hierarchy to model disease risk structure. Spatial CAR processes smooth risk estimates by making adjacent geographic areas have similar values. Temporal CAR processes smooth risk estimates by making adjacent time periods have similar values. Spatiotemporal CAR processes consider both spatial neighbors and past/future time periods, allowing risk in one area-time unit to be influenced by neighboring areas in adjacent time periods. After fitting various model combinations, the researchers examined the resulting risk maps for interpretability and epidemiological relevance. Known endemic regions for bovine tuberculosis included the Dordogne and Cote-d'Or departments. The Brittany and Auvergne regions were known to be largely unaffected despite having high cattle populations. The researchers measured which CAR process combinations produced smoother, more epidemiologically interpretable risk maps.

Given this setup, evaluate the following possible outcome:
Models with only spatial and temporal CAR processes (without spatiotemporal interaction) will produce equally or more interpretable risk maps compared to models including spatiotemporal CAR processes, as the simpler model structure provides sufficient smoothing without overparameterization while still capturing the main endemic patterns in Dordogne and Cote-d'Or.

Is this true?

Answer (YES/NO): NO